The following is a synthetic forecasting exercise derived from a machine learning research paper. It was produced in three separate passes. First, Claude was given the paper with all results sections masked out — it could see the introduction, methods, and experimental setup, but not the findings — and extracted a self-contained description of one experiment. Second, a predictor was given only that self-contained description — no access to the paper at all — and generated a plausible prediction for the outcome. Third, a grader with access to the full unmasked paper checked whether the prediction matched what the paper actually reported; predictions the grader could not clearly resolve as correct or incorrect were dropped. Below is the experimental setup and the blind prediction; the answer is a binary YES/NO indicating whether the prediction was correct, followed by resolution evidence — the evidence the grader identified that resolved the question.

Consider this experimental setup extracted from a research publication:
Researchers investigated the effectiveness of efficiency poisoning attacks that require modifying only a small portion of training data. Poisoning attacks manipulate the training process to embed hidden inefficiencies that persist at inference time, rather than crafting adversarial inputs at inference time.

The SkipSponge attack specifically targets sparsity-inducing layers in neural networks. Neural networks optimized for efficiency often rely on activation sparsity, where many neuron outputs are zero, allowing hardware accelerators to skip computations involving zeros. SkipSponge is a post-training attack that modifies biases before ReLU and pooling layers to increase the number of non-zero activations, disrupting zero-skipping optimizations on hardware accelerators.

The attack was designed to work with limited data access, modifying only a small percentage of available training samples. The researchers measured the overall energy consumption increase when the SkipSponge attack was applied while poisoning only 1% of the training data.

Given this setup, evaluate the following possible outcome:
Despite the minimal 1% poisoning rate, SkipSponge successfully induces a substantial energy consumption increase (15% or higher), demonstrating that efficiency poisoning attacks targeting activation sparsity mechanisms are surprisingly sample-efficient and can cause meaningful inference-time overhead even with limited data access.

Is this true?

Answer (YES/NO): NO